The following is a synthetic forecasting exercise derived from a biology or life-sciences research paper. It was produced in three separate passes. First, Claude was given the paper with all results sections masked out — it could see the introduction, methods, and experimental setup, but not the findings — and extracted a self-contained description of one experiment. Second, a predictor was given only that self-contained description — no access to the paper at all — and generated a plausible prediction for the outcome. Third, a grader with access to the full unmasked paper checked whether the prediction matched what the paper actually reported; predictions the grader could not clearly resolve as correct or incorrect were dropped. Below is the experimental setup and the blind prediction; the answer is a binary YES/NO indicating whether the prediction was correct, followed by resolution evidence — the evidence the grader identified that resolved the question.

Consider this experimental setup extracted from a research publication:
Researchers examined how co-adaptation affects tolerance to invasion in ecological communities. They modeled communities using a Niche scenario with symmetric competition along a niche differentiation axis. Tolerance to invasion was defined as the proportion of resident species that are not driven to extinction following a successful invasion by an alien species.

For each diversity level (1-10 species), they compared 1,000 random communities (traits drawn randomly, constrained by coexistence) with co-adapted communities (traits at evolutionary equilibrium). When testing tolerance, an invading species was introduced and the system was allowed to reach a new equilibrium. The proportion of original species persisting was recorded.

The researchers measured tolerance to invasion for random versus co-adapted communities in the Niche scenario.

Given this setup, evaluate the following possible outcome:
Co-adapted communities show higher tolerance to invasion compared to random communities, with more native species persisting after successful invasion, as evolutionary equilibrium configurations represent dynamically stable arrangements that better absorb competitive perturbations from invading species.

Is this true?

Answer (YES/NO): YES